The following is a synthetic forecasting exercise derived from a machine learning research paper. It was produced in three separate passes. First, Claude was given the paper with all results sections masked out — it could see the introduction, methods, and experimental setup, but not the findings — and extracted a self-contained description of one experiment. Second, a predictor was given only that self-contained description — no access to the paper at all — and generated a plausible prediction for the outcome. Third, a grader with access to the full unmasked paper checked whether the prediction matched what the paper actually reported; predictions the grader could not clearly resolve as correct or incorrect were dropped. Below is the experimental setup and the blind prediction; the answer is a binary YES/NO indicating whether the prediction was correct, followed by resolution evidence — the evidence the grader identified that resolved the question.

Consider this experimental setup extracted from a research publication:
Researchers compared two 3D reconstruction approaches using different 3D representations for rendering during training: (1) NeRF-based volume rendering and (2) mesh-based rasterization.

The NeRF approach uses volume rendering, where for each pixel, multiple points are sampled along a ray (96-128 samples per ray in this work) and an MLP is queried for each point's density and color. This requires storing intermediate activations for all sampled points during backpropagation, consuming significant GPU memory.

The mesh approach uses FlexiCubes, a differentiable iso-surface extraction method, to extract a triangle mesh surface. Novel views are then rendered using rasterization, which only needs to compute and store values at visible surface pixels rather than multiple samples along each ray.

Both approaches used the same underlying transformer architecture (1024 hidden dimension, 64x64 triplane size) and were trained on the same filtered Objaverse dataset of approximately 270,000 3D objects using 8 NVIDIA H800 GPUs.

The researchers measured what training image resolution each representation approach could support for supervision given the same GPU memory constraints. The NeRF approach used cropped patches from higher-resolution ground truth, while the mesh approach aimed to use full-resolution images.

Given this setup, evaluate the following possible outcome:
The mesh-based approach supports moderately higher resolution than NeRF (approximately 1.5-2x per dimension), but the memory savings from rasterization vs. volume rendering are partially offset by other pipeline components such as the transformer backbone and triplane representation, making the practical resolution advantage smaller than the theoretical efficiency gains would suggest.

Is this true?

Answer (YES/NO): NO